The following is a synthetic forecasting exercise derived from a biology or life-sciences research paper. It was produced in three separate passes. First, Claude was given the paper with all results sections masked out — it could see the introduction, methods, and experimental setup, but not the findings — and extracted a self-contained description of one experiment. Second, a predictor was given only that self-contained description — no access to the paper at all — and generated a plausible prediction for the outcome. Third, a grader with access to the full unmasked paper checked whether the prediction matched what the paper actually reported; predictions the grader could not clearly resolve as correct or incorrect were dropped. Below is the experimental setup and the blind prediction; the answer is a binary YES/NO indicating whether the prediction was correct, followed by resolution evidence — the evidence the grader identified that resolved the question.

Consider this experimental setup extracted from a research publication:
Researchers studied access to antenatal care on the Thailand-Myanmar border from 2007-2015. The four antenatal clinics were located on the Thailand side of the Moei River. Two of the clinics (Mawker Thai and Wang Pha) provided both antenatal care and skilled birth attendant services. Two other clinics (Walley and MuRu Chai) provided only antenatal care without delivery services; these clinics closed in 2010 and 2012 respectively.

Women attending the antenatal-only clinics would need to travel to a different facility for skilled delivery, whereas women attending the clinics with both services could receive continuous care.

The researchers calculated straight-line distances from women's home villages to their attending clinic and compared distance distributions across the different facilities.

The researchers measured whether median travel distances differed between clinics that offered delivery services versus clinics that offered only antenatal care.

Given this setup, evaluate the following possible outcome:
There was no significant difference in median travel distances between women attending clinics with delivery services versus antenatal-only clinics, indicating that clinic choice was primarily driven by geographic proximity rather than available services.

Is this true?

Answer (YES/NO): NO